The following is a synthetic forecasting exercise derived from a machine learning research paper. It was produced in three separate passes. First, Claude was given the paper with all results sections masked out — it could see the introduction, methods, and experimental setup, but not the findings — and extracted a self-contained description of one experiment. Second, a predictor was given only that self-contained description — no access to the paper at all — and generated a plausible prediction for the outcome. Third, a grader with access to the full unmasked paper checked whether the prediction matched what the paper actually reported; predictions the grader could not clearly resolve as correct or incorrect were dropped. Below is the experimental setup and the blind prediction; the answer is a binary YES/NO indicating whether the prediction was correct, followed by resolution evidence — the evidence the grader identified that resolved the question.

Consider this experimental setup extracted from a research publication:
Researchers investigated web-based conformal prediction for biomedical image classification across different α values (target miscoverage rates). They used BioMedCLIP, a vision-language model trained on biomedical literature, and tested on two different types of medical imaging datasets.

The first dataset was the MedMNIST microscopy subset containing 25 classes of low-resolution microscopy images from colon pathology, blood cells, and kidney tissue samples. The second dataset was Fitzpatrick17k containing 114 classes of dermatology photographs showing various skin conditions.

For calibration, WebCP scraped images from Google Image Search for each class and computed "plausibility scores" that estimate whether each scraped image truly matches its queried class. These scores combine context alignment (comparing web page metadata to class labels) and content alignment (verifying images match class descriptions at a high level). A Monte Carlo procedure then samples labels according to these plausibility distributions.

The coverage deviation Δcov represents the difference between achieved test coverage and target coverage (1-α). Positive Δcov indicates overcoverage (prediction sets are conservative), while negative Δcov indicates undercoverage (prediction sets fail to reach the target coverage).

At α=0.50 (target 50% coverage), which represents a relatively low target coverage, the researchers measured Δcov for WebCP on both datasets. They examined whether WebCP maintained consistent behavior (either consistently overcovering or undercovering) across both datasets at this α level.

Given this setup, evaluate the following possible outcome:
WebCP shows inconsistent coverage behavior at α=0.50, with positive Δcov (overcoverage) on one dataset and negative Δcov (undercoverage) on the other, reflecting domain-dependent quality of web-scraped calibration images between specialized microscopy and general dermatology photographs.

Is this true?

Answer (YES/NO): YES